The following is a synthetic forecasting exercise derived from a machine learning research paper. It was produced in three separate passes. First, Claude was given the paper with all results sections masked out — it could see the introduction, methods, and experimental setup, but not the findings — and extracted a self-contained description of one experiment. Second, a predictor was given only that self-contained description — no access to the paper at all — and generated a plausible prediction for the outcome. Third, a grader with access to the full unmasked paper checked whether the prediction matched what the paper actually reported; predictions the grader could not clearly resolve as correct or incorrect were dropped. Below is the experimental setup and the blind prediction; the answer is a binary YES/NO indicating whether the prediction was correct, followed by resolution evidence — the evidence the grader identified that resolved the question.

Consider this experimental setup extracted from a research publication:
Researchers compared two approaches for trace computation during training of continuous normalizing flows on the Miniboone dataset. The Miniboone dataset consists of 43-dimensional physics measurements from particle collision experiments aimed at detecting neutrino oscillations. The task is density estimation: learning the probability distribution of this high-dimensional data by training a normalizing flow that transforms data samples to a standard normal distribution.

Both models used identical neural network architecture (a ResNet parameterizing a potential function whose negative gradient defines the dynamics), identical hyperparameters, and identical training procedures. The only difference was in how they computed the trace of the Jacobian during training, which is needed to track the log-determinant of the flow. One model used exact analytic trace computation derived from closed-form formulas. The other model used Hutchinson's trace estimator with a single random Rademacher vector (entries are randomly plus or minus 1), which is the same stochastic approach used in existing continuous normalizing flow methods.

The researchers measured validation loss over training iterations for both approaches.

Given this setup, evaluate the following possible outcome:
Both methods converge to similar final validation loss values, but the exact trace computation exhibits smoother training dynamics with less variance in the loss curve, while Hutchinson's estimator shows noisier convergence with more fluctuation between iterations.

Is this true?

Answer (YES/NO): NO